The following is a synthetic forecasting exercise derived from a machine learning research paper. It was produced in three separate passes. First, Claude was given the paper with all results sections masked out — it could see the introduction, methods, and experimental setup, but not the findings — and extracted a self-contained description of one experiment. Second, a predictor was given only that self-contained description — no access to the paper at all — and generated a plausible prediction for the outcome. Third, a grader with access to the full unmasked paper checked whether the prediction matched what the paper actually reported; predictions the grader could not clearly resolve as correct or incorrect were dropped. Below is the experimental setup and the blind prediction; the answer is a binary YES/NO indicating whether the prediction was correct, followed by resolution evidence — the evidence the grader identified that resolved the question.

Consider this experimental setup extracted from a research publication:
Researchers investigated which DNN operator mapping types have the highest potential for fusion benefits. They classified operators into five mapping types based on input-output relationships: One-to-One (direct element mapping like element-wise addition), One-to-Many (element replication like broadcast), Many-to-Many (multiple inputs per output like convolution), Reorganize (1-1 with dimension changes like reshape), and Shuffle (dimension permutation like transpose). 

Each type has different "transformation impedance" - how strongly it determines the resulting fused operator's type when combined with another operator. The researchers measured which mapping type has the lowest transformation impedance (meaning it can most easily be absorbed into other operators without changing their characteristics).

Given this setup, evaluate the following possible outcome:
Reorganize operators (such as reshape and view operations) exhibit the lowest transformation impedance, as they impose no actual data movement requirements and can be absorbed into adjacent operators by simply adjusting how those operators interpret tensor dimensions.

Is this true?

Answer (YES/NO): NO